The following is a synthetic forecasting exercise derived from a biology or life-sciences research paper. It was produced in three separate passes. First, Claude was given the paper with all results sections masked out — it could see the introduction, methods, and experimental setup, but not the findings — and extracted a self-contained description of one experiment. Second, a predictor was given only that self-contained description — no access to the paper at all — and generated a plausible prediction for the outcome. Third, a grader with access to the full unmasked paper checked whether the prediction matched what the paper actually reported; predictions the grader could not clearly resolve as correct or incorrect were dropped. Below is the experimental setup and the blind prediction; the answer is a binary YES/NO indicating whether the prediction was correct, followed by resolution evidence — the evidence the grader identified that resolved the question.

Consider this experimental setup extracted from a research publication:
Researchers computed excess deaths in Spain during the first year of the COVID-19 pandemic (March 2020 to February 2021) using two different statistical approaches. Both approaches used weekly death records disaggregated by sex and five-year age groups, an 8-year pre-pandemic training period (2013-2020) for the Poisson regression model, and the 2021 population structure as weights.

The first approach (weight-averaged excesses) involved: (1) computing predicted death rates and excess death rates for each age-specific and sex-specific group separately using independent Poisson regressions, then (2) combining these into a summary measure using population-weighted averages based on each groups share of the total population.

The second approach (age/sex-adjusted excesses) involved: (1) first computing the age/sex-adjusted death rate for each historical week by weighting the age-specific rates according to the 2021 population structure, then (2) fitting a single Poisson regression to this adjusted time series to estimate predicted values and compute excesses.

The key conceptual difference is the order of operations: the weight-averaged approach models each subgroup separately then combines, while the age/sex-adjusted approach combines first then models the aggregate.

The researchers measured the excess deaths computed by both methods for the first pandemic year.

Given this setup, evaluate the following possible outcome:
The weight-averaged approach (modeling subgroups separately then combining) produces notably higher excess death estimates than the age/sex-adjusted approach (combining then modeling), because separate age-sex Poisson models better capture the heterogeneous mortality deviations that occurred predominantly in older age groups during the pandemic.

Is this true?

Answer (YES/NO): NO